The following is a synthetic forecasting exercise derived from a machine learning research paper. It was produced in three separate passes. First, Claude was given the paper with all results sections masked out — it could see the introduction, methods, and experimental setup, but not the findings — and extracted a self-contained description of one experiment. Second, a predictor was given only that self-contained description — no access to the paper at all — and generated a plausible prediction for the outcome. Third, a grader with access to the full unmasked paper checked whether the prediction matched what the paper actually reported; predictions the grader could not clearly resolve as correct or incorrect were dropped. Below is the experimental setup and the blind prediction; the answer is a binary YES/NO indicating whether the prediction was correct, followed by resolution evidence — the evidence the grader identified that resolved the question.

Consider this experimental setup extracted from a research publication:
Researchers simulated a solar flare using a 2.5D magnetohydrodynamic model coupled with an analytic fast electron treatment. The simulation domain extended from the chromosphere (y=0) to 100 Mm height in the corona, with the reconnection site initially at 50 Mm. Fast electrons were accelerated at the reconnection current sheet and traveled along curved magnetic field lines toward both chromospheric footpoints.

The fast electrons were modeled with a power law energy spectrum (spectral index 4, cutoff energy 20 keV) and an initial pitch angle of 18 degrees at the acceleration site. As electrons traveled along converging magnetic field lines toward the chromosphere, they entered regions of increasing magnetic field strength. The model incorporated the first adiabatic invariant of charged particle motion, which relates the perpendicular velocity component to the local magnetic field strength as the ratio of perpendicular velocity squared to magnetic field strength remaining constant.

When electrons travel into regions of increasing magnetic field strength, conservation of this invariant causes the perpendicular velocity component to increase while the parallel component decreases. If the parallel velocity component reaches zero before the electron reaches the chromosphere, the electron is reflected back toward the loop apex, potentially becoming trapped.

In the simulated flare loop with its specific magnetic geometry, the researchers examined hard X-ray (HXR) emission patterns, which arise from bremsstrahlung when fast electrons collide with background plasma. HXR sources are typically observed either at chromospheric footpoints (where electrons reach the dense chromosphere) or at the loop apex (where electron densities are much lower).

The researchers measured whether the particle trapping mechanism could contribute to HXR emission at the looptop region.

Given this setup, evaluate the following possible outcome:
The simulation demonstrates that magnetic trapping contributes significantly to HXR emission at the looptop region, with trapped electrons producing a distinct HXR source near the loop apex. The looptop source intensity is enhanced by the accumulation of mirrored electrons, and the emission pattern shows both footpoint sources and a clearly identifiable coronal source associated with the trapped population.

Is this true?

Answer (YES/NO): NO